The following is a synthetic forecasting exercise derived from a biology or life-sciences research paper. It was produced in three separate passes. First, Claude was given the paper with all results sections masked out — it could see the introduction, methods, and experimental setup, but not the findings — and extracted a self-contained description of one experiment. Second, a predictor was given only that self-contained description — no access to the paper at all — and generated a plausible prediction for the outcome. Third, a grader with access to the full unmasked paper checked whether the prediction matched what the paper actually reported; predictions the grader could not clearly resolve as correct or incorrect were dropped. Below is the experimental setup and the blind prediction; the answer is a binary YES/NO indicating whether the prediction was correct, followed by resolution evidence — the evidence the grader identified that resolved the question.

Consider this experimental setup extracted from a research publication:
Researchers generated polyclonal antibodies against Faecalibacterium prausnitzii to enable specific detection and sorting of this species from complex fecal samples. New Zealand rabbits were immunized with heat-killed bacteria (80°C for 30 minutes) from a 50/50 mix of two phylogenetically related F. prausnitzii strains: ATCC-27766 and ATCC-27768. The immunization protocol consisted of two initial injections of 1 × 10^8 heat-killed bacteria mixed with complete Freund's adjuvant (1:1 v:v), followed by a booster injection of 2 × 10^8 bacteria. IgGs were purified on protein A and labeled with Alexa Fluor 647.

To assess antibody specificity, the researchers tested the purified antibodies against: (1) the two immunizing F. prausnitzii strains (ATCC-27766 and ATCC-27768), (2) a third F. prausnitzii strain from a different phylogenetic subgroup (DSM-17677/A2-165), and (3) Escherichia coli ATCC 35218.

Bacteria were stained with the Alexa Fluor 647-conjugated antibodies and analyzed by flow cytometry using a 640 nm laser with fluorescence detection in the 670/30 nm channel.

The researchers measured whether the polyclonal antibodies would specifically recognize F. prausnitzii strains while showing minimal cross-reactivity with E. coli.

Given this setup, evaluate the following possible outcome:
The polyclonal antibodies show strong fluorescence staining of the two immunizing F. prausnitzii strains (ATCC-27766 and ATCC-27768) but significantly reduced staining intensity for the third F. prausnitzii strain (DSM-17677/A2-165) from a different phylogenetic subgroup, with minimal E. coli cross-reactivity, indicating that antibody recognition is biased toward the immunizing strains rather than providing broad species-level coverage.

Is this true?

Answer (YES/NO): YES